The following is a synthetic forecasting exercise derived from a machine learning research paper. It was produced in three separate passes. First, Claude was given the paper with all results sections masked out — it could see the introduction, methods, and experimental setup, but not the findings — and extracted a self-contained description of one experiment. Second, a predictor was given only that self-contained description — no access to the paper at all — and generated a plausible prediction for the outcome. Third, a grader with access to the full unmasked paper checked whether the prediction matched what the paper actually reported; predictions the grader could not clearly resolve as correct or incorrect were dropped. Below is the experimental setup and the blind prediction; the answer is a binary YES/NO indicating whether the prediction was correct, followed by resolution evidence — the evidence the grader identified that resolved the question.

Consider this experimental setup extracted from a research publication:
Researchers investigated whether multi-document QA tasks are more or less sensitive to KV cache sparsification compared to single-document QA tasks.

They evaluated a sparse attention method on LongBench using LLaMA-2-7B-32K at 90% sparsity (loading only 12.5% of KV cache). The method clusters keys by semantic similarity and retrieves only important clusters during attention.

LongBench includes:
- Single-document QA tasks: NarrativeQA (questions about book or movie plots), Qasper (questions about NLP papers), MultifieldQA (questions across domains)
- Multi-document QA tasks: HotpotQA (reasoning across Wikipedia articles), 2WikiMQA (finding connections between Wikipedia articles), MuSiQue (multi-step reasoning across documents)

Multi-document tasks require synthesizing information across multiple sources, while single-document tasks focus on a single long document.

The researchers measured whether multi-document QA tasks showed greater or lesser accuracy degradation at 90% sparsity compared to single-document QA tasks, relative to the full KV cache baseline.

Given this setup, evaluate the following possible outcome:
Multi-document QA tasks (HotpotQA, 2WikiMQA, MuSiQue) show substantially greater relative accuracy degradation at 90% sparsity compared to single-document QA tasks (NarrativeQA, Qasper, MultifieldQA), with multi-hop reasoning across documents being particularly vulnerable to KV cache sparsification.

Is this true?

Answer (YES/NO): NO